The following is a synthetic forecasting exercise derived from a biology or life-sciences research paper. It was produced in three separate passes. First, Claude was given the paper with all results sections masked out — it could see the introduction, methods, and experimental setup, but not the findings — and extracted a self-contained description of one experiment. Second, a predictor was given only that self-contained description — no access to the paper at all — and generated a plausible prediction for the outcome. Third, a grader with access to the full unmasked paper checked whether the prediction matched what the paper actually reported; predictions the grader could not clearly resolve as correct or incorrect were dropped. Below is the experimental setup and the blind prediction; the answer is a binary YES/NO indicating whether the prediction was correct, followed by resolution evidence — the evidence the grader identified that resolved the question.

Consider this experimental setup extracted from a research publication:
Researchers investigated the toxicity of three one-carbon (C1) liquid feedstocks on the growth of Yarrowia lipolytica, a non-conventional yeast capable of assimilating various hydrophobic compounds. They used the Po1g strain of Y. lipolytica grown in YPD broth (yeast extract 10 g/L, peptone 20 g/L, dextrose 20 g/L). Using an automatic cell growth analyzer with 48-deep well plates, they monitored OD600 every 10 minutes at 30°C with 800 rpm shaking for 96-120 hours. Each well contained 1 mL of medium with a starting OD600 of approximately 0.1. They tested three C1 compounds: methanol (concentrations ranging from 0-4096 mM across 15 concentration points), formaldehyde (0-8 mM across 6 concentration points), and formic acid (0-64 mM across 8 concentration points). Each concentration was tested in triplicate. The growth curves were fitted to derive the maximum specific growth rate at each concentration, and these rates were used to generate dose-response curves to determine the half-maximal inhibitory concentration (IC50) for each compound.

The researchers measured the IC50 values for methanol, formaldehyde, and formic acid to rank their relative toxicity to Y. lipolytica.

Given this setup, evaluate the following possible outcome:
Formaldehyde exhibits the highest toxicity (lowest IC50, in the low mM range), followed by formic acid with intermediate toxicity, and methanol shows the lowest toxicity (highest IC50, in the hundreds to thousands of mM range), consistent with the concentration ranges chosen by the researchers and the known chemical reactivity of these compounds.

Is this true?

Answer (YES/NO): YES